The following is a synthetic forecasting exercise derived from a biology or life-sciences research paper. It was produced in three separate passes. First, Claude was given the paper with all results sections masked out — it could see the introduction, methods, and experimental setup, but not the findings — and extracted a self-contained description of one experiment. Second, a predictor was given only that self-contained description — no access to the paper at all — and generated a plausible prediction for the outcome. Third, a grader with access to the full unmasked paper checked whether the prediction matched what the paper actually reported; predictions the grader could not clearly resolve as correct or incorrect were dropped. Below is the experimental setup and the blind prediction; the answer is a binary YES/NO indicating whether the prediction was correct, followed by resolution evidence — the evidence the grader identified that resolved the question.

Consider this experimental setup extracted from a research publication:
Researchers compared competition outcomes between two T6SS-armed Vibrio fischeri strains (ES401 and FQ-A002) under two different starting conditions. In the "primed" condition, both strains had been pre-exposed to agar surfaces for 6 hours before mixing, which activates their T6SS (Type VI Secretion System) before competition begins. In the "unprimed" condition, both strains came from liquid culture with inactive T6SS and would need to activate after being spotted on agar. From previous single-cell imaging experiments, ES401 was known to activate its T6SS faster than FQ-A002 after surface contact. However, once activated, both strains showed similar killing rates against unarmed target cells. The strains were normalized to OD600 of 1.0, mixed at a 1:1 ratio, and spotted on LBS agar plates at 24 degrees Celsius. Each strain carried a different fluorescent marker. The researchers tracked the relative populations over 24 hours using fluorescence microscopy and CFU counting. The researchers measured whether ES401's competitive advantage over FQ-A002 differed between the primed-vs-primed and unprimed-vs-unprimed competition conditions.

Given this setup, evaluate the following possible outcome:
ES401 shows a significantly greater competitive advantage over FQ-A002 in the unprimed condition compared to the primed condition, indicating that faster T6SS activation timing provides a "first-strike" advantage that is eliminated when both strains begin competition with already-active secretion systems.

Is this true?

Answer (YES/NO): YES